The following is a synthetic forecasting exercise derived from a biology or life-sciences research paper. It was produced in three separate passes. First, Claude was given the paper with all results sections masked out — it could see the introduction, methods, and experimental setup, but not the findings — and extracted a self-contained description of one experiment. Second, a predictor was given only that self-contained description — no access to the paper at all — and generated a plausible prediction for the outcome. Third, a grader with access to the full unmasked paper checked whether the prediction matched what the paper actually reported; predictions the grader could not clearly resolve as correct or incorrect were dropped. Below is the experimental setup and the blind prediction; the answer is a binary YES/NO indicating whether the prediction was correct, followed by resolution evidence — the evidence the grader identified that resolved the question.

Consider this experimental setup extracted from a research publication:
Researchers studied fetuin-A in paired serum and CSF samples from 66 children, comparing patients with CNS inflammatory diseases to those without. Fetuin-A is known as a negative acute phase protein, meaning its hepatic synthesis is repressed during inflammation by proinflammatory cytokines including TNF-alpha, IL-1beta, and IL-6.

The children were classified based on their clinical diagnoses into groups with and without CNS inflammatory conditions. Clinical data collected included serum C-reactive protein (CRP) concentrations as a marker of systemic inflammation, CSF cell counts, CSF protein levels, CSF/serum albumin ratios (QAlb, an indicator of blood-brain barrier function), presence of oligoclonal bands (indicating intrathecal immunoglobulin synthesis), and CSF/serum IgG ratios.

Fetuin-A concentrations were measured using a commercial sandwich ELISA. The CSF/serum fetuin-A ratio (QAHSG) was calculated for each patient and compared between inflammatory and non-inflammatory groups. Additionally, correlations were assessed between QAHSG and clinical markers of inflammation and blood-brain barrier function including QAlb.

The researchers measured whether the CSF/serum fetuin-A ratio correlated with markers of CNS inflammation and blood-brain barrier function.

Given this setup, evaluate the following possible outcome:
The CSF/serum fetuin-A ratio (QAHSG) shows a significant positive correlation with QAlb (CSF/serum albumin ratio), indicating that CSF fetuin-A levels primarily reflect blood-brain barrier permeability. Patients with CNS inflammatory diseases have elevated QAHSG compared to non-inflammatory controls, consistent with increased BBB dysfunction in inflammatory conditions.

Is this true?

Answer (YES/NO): NO